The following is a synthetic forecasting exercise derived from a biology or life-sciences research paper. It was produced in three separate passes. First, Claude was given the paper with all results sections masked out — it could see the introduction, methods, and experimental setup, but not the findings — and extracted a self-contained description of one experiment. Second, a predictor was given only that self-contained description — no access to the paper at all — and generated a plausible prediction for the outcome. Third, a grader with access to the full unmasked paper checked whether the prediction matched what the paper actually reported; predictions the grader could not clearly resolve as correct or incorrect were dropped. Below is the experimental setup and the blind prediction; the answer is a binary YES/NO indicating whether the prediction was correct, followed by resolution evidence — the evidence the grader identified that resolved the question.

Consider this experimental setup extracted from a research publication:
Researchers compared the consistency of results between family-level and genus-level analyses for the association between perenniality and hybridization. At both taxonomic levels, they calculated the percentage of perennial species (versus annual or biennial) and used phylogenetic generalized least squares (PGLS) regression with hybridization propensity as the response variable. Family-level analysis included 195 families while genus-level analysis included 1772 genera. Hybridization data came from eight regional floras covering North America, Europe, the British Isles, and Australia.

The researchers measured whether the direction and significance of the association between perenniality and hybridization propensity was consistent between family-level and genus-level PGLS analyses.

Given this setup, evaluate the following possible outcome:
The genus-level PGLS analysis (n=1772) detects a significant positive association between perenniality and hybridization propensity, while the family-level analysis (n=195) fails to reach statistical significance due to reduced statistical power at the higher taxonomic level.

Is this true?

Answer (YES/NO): YES